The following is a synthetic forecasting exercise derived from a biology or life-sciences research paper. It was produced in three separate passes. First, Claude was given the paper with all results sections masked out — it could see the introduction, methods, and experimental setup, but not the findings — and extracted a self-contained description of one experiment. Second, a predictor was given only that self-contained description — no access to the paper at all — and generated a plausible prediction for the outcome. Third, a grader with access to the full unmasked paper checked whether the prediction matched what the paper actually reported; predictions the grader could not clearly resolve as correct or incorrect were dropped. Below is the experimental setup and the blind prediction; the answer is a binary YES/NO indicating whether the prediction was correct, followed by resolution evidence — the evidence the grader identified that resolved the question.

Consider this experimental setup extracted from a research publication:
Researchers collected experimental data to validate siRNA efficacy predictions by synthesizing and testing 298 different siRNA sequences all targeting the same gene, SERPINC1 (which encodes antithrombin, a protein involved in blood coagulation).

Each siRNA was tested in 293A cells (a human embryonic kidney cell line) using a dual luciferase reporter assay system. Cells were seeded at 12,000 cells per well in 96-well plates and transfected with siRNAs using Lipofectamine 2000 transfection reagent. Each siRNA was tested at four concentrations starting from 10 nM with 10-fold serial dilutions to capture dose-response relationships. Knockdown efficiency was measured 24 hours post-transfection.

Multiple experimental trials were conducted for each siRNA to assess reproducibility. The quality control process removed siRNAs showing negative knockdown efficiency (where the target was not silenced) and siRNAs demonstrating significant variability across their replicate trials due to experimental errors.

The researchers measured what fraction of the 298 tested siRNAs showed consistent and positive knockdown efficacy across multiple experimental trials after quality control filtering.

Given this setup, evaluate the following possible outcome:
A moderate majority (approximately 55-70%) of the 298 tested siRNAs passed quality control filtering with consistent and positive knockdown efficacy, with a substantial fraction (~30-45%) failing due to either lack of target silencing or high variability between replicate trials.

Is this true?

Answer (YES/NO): NO